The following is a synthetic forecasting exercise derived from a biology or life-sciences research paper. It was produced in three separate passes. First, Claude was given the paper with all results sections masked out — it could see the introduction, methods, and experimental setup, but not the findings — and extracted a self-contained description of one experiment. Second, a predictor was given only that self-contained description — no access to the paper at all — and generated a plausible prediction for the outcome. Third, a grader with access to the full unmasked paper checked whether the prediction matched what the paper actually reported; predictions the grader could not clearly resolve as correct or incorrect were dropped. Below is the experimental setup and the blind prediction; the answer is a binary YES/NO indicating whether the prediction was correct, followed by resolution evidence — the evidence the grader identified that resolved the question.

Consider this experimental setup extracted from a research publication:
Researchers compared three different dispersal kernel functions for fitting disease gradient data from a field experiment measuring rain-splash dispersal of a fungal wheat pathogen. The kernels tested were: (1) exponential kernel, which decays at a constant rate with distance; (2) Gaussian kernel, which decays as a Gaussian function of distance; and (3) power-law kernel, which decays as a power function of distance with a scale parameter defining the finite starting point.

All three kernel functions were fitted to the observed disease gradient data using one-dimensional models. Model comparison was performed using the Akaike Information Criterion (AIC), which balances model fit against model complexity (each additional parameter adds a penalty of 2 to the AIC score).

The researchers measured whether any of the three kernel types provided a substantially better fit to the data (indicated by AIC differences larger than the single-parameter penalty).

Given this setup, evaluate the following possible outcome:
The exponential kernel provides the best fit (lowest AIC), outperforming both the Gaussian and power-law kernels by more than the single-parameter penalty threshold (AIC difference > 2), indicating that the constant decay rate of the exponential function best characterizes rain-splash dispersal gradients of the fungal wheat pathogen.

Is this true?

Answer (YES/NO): NO